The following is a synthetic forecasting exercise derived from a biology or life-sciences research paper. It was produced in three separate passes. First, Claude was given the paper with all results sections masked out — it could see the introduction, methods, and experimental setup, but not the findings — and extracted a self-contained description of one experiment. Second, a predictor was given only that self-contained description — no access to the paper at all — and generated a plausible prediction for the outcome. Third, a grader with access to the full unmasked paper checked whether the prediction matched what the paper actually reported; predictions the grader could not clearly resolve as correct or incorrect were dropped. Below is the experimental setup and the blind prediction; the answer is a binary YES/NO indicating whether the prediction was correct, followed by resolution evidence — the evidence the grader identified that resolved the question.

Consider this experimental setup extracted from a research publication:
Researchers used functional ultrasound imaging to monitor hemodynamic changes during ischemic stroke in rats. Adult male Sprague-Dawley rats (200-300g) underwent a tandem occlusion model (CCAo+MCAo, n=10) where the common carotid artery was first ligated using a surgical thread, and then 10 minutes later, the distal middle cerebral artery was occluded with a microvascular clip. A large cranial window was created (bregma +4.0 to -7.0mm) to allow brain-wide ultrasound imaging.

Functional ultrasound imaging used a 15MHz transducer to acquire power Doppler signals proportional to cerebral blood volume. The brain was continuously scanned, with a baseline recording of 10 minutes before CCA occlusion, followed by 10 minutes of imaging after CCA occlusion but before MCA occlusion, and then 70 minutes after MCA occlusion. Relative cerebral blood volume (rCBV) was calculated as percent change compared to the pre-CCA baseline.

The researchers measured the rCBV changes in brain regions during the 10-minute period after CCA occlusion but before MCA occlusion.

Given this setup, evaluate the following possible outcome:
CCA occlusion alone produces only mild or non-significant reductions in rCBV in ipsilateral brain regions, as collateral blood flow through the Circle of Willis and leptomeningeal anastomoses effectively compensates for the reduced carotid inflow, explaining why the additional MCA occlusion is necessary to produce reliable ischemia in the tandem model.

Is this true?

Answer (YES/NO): NO